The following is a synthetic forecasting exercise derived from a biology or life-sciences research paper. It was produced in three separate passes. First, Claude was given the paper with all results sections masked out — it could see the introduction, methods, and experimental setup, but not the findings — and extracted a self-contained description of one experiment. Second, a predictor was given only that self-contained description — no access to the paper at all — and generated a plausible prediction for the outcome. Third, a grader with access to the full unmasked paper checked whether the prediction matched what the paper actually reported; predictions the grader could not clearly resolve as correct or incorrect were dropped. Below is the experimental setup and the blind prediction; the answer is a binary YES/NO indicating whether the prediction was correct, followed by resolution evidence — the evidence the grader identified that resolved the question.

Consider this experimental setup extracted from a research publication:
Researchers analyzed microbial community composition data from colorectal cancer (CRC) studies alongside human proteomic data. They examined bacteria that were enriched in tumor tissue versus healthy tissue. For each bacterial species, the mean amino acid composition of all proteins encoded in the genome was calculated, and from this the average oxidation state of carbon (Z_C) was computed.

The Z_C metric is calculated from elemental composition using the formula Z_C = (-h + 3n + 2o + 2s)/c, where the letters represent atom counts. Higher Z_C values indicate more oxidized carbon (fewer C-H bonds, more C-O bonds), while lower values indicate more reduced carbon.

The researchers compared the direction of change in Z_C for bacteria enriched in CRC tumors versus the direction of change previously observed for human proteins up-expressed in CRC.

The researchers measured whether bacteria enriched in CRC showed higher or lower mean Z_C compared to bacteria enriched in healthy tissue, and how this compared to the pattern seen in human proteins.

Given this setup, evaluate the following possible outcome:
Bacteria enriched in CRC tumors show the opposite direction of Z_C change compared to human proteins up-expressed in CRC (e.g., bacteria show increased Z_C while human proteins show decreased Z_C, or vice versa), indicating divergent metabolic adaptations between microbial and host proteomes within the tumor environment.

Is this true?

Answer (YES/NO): YES